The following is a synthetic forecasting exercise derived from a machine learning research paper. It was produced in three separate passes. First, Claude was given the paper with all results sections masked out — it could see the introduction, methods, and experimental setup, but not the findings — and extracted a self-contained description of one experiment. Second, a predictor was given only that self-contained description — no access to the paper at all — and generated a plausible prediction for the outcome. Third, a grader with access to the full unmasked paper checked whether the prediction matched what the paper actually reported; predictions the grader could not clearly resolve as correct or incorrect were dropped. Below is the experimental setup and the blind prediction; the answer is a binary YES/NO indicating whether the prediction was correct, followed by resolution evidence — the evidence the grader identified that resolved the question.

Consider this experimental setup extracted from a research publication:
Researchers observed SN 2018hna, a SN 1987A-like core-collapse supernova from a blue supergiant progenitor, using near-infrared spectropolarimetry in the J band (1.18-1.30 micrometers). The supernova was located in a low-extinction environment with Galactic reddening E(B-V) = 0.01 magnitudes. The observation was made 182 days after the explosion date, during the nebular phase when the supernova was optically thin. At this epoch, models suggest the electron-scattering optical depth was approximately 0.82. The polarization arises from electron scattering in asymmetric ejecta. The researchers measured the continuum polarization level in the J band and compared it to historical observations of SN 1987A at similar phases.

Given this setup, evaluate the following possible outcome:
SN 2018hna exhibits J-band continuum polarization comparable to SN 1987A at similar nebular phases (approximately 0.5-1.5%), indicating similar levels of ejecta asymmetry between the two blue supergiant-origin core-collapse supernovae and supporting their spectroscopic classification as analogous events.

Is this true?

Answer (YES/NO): NO